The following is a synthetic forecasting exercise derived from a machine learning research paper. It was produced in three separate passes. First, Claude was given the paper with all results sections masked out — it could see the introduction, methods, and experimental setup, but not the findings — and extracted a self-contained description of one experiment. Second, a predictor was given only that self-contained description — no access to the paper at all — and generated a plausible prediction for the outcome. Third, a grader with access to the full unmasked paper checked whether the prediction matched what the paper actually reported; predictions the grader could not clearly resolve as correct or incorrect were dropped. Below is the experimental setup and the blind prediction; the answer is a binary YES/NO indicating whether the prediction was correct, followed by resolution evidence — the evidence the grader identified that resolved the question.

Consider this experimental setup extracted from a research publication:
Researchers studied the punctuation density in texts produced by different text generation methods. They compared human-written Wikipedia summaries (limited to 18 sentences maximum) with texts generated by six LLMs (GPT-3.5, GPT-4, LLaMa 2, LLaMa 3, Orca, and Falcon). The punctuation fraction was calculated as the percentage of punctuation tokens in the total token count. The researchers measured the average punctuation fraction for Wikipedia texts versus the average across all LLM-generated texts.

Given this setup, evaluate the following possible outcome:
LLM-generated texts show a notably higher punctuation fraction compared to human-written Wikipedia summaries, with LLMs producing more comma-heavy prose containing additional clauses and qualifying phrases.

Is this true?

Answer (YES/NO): NO